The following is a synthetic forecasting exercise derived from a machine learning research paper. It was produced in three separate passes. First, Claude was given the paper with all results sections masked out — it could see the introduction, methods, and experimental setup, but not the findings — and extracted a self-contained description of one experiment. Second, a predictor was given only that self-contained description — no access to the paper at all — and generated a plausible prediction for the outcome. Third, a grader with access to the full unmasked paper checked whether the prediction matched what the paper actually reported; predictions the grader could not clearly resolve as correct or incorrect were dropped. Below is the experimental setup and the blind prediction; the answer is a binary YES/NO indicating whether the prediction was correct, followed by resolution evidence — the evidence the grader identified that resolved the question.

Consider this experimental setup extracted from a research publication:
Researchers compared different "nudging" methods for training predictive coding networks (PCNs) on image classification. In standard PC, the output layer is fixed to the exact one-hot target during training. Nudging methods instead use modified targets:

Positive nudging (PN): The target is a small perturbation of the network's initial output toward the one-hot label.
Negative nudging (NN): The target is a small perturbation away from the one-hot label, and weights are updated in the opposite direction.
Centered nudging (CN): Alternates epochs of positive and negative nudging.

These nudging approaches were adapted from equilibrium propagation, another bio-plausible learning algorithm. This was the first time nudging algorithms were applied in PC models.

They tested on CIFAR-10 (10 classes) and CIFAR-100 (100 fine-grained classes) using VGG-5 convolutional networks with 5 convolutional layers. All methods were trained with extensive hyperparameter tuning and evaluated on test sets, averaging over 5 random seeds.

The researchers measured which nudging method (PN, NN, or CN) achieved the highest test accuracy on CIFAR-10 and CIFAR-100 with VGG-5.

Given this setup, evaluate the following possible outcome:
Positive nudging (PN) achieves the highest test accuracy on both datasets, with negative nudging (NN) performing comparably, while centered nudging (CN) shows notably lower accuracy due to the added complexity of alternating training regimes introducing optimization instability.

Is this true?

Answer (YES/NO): NO